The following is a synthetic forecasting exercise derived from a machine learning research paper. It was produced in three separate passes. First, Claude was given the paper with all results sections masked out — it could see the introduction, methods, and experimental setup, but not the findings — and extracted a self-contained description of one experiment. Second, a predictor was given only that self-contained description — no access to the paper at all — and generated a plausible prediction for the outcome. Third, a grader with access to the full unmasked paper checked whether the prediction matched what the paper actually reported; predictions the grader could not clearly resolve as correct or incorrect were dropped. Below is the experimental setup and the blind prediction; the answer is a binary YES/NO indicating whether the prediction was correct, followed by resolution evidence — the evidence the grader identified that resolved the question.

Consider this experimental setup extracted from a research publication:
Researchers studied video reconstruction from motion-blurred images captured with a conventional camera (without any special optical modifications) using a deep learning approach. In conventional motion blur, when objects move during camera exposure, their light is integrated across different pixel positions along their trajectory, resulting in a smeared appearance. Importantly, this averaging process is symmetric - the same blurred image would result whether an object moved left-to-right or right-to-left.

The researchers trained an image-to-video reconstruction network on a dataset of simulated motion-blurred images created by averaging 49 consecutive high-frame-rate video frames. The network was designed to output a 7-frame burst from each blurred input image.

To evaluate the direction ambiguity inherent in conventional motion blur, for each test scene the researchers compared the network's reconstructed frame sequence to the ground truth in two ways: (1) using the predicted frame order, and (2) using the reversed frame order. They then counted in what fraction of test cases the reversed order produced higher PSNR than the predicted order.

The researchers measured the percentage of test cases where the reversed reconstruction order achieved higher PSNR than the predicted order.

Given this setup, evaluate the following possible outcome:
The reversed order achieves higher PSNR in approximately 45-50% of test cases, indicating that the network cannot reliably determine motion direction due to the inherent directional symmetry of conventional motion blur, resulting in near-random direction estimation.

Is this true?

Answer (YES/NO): YES